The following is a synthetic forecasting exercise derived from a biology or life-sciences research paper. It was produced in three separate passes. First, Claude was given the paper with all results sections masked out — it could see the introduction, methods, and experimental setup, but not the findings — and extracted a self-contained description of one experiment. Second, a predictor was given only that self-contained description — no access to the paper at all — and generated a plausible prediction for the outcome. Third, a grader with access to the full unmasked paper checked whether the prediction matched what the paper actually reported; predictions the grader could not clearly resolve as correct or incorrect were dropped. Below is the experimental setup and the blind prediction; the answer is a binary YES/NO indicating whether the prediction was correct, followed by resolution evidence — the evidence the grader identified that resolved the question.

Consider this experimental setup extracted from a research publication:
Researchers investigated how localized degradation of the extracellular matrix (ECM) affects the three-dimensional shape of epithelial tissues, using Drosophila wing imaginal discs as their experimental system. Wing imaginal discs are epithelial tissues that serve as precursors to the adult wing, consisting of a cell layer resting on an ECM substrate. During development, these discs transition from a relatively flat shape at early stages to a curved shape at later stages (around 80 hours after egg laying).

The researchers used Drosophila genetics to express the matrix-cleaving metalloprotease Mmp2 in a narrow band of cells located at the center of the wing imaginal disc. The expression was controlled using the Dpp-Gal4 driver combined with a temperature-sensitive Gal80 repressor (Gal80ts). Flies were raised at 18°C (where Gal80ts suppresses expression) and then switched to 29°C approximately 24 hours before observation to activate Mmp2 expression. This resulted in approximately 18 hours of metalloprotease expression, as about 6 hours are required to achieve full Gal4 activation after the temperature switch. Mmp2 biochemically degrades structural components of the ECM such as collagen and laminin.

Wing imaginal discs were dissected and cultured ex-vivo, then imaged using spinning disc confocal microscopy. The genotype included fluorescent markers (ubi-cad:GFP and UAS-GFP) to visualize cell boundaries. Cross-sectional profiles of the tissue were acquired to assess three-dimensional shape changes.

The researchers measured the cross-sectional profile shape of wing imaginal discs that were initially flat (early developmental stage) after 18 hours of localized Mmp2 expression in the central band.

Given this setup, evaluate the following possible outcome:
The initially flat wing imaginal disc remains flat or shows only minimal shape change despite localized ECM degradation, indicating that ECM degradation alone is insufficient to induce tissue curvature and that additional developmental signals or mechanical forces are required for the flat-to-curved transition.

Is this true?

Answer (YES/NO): NO